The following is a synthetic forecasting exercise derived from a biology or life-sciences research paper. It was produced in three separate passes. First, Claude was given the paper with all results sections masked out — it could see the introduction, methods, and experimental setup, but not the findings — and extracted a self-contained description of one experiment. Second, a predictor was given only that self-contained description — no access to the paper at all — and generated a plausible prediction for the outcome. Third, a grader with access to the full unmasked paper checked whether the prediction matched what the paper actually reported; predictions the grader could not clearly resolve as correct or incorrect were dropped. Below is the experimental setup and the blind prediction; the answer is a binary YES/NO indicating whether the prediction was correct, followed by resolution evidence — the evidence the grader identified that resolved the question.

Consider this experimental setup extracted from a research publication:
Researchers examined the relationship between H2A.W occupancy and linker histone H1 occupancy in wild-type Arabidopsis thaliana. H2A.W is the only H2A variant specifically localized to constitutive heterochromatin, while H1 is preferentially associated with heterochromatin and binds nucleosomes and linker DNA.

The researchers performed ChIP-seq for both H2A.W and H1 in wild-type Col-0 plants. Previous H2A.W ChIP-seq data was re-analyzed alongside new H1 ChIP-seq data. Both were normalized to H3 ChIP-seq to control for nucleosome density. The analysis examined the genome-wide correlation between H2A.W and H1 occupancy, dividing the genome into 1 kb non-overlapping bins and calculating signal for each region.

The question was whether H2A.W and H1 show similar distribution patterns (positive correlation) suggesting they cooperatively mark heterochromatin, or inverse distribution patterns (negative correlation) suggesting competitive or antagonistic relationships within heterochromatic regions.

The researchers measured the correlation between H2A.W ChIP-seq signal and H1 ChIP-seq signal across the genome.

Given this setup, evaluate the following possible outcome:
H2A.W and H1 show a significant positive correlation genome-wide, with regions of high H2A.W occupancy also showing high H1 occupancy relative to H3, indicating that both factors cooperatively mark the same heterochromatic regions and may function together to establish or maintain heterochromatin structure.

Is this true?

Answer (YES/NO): NO